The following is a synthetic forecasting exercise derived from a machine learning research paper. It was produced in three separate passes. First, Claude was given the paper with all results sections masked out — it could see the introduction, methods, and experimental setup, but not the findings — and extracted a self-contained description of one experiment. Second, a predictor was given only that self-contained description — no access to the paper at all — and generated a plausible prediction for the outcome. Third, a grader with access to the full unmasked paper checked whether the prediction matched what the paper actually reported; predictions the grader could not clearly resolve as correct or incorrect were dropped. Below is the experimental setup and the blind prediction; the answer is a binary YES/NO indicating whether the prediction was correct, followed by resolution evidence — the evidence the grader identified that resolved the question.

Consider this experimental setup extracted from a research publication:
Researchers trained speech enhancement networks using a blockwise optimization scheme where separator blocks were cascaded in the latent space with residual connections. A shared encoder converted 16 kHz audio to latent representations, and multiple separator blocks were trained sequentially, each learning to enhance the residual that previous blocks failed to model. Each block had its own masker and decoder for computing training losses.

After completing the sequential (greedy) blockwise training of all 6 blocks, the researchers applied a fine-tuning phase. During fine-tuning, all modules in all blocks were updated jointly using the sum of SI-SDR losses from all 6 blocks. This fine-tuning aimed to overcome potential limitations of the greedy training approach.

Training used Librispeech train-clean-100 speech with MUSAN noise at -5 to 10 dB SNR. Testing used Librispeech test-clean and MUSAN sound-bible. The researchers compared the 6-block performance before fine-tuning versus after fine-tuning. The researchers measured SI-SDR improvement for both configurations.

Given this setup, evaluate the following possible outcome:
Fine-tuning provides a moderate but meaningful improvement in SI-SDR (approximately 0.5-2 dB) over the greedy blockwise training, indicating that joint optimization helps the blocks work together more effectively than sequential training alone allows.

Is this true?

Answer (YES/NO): YES